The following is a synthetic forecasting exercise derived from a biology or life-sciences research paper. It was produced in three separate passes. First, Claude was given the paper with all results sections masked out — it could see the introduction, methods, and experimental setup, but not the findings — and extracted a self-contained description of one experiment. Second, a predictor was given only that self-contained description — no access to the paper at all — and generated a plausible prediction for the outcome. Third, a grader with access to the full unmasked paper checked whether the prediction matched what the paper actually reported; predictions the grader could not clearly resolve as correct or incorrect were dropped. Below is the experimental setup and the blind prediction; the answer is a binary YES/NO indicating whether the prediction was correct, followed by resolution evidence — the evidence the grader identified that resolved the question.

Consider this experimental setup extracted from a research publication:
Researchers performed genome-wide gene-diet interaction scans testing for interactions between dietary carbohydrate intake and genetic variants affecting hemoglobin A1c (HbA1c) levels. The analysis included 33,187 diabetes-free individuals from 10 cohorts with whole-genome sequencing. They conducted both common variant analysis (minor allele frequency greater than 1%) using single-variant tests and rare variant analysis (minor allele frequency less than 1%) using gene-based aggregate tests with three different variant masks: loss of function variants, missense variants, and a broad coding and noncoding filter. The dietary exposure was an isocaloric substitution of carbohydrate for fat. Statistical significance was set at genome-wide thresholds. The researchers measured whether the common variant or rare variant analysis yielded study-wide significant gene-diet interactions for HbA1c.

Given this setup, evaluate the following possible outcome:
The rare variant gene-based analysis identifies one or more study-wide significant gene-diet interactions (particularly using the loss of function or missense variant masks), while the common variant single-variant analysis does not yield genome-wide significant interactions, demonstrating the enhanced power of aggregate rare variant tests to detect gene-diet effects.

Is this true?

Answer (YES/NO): NO